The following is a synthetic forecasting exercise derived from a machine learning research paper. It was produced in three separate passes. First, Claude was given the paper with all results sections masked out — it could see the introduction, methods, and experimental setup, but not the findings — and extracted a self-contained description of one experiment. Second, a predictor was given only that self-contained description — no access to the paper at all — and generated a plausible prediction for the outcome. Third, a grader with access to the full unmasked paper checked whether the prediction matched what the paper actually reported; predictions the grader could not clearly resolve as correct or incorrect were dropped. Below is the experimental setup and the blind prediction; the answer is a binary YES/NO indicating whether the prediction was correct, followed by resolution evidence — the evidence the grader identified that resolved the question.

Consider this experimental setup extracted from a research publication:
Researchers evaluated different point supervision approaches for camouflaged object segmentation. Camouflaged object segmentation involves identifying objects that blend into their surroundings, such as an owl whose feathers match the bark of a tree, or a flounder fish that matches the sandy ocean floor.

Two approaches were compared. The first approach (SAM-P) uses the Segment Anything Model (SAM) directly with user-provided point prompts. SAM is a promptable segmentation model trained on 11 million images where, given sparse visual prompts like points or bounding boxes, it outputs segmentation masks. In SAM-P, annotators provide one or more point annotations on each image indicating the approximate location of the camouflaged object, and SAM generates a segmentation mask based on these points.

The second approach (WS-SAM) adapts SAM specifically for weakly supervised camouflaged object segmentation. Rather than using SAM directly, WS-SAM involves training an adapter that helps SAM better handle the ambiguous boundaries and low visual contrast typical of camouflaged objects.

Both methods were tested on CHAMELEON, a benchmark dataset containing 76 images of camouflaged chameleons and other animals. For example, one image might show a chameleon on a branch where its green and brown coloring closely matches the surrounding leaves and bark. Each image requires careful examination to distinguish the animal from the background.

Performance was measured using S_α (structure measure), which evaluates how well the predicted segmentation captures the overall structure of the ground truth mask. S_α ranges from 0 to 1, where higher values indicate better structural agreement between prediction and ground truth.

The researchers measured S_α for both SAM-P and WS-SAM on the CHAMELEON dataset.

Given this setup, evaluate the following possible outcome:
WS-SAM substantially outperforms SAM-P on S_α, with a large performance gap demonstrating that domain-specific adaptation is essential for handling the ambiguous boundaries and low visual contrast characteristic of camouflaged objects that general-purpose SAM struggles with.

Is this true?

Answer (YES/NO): YES